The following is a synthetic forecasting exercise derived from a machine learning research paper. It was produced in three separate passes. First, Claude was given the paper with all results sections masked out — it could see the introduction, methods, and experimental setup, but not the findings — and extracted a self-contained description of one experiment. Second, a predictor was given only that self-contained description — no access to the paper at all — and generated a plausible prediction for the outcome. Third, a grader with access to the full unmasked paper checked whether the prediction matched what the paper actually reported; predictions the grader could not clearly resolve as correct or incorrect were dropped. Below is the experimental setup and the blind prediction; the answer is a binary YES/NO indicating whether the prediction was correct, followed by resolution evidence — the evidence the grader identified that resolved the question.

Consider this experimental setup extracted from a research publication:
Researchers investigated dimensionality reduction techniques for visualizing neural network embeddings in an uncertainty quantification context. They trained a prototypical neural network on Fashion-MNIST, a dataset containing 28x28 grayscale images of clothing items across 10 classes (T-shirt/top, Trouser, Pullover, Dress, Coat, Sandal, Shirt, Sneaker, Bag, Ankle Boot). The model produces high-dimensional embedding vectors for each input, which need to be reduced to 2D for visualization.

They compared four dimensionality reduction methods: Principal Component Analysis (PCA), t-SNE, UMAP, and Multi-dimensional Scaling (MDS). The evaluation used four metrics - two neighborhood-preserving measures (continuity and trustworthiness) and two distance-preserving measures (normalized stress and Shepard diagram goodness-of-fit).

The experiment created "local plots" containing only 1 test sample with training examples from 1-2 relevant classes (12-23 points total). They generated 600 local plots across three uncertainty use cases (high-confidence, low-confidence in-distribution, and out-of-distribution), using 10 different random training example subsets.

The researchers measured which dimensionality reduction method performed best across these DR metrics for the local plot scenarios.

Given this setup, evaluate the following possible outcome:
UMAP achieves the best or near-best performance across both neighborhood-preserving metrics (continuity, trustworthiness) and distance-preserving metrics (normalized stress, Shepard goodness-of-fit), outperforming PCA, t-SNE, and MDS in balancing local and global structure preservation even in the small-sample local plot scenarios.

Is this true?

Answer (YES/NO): NO